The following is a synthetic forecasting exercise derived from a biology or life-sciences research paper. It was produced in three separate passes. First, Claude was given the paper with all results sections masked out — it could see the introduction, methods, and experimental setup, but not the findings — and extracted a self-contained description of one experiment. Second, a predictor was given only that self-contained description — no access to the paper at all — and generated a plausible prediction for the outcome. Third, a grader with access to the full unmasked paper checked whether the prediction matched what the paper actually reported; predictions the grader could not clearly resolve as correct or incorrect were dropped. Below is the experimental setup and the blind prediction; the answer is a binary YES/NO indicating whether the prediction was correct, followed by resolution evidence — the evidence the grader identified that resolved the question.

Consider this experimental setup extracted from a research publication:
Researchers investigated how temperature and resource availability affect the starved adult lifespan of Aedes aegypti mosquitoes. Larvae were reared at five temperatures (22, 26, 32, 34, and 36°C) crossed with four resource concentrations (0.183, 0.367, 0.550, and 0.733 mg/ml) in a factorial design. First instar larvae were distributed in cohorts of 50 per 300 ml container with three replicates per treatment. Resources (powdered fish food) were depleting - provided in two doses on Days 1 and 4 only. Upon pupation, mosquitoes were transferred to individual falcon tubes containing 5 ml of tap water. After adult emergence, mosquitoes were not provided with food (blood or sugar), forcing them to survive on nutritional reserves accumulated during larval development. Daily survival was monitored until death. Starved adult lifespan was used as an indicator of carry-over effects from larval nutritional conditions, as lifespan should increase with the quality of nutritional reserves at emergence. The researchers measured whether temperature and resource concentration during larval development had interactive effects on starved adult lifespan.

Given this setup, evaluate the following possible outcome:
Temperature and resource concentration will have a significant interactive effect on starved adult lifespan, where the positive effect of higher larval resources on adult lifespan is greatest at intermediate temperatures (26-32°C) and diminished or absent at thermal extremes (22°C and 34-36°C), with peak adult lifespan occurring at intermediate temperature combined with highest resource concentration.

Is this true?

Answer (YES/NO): NO